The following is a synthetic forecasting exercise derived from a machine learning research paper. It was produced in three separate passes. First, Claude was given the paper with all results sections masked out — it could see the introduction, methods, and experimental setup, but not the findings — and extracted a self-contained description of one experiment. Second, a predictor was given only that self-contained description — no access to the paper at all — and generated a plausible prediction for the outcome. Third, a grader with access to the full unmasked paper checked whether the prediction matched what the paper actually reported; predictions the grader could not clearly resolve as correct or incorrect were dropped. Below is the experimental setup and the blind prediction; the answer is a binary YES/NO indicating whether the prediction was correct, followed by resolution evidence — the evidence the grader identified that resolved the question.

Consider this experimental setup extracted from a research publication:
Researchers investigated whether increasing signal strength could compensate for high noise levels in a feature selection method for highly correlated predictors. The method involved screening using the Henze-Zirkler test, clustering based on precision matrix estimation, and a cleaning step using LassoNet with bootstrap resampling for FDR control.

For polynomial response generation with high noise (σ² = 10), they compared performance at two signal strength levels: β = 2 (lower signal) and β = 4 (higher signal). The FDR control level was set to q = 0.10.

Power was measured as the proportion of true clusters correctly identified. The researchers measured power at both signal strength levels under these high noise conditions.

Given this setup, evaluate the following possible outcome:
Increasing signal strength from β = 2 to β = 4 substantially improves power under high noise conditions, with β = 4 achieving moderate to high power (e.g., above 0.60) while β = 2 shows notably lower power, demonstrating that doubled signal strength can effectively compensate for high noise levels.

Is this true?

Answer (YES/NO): YES